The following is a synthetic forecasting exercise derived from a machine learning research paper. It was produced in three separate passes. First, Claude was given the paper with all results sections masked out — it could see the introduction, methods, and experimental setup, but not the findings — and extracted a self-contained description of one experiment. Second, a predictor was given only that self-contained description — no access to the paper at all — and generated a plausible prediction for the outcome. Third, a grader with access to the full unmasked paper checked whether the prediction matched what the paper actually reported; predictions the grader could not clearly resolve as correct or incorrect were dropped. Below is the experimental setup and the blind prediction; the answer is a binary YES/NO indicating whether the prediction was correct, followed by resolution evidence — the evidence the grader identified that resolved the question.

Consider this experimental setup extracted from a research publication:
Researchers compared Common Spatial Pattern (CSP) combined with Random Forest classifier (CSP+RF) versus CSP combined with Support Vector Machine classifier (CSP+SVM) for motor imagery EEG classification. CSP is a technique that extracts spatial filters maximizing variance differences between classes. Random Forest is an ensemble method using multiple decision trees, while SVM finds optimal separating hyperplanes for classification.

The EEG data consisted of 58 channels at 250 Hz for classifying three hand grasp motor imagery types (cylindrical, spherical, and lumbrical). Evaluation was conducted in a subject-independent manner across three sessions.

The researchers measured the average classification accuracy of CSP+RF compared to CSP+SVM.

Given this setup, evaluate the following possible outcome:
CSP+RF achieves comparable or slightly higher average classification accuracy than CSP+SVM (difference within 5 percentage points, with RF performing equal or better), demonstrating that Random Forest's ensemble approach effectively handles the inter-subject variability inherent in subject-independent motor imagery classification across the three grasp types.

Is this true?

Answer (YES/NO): NO